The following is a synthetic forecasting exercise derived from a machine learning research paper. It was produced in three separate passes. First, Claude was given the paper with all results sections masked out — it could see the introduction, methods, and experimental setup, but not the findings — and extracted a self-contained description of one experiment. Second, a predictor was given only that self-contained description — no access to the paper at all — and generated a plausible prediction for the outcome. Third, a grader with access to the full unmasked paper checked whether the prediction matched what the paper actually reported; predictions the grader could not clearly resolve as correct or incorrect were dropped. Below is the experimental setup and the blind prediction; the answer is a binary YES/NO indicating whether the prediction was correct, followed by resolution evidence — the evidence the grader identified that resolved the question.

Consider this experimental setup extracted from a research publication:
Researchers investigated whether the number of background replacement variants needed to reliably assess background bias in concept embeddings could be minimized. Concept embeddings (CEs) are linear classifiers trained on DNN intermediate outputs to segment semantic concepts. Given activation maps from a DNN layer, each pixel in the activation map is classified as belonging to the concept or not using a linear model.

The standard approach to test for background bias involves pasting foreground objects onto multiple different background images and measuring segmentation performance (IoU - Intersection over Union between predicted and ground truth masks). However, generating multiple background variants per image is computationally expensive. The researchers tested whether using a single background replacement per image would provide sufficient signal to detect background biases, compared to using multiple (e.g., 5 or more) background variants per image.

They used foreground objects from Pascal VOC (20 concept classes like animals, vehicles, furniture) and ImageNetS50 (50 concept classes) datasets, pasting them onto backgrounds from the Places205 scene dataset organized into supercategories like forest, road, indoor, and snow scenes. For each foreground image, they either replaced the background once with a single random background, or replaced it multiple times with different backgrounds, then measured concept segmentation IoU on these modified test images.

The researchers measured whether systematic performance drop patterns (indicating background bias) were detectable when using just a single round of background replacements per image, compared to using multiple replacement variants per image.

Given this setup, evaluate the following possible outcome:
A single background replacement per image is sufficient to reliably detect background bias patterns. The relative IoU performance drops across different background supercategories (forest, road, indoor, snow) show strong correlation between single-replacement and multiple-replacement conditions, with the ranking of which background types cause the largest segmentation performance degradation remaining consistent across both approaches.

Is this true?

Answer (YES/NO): YES